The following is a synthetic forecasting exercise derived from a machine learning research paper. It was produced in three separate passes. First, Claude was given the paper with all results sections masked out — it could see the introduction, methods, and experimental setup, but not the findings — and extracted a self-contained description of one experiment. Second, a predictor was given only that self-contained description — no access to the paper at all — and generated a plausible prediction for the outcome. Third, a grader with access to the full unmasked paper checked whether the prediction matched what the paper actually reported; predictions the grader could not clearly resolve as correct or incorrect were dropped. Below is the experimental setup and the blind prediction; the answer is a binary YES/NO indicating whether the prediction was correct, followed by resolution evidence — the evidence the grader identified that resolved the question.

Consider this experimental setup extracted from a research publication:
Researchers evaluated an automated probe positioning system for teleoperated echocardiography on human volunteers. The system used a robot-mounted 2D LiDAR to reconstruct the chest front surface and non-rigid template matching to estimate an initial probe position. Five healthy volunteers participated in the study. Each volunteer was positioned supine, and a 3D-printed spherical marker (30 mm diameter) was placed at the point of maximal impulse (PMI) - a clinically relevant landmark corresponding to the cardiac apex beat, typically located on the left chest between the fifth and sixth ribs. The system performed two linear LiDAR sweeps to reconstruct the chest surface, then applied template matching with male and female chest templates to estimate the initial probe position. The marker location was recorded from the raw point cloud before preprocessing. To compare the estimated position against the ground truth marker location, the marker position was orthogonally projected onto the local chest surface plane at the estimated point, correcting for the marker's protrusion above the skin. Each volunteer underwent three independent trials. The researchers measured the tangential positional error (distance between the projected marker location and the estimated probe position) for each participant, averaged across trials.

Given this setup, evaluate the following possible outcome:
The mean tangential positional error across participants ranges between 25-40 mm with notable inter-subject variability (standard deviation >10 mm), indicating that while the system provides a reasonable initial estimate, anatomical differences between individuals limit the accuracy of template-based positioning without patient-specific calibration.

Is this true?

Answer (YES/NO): NO